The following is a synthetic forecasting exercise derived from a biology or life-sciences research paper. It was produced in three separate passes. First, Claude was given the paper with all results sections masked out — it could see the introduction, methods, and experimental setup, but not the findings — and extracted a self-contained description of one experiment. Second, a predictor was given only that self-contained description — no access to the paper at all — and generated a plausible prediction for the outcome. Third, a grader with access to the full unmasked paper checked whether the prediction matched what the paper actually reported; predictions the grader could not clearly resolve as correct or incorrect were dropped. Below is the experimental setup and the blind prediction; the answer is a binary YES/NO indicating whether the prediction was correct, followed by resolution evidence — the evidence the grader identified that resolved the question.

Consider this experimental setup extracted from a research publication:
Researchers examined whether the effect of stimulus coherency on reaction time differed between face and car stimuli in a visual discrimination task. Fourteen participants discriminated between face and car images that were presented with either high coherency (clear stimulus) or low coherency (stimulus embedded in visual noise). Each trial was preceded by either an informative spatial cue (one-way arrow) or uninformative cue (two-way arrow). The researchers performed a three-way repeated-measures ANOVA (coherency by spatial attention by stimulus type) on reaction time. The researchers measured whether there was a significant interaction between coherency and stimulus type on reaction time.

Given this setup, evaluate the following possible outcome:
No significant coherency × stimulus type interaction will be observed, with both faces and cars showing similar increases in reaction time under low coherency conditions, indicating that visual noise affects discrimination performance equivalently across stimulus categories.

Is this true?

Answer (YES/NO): NO